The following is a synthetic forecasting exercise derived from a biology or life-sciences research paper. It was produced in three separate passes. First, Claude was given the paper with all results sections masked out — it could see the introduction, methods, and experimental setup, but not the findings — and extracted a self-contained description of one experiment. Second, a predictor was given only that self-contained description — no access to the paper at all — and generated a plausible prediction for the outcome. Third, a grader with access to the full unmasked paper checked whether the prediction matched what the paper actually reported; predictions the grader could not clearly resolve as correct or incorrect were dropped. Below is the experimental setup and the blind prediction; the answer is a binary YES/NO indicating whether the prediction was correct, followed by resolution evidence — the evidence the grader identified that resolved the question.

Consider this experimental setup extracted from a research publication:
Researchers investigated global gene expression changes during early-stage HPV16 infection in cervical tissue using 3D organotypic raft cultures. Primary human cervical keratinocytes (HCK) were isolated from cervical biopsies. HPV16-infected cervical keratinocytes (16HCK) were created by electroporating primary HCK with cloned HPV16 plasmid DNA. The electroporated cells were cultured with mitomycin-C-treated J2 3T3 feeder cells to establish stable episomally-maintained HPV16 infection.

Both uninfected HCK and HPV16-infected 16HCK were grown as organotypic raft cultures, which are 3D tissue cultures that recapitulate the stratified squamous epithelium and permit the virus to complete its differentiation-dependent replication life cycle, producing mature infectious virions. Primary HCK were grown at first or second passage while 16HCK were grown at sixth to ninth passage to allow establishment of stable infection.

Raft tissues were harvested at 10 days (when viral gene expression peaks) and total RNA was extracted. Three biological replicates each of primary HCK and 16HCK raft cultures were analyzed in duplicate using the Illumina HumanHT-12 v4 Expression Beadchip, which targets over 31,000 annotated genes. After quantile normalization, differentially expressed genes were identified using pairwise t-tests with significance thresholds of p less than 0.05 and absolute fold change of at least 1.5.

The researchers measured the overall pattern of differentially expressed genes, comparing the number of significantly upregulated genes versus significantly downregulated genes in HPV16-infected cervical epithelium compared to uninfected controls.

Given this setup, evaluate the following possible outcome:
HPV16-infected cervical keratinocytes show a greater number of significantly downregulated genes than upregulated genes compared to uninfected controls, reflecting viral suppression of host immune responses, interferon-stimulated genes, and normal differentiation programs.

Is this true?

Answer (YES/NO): YES